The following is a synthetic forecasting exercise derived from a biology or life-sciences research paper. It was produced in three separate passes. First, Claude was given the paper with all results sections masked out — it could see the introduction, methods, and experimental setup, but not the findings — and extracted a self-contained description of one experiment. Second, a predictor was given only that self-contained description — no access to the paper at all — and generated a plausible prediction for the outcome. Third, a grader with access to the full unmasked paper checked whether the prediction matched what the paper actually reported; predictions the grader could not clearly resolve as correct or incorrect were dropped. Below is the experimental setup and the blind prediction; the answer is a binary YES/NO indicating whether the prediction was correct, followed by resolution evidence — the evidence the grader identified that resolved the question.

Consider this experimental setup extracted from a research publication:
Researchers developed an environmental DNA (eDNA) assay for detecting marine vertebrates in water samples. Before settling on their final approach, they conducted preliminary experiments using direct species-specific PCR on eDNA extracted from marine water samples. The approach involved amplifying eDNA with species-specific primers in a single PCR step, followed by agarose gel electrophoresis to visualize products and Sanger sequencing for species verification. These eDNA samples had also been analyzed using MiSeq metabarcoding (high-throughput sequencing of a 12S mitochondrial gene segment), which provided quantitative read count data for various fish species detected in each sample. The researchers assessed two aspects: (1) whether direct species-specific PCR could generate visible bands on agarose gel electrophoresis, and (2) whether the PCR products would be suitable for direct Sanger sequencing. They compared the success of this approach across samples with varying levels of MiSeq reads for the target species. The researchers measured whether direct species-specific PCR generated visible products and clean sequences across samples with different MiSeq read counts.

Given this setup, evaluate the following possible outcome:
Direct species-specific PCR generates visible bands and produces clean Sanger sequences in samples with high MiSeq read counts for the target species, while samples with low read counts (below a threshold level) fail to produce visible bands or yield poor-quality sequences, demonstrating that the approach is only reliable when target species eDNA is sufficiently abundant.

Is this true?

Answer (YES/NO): NO